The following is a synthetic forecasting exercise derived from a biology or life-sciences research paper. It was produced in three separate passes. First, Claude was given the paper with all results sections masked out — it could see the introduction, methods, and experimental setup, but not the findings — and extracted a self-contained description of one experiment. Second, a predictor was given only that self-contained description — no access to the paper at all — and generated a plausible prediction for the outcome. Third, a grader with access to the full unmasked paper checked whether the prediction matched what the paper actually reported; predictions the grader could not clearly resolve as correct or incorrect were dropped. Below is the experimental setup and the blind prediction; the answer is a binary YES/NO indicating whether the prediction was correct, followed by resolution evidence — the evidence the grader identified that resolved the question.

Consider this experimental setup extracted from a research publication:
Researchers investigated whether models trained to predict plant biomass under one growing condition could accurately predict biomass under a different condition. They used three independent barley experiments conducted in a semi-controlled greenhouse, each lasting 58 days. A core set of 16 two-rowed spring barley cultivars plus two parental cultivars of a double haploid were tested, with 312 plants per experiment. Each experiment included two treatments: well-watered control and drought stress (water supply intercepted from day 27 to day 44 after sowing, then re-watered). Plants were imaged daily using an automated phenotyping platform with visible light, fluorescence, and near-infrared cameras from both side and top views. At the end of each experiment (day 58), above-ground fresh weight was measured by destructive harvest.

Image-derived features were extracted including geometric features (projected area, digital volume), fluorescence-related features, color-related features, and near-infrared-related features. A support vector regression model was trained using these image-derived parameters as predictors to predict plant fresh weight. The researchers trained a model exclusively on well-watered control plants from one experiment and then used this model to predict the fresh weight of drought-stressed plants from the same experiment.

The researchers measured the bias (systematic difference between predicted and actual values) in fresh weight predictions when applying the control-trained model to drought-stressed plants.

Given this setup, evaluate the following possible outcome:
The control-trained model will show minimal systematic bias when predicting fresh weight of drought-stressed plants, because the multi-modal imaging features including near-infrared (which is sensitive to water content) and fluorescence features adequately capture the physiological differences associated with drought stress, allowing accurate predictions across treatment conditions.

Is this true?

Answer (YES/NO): NO